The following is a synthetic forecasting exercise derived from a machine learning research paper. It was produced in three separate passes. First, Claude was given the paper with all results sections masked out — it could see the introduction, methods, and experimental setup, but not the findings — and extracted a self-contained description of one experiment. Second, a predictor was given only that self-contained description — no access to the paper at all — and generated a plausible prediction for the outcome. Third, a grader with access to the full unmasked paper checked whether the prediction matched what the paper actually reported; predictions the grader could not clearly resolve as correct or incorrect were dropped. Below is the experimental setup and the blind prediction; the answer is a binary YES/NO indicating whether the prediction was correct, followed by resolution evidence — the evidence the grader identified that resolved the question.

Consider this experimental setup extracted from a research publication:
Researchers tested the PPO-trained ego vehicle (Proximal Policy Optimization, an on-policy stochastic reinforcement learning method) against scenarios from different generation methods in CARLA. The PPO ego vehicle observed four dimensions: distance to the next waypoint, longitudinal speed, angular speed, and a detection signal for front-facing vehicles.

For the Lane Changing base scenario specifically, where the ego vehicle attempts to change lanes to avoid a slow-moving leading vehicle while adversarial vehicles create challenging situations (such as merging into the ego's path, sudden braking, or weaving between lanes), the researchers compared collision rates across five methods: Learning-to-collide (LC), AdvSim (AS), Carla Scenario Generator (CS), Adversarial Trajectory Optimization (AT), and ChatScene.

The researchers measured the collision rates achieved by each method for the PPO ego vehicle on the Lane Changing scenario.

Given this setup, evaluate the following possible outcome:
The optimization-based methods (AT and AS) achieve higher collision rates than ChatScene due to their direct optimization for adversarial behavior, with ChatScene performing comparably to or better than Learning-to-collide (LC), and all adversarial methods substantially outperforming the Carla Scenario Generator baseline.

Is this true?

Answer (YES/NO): NO